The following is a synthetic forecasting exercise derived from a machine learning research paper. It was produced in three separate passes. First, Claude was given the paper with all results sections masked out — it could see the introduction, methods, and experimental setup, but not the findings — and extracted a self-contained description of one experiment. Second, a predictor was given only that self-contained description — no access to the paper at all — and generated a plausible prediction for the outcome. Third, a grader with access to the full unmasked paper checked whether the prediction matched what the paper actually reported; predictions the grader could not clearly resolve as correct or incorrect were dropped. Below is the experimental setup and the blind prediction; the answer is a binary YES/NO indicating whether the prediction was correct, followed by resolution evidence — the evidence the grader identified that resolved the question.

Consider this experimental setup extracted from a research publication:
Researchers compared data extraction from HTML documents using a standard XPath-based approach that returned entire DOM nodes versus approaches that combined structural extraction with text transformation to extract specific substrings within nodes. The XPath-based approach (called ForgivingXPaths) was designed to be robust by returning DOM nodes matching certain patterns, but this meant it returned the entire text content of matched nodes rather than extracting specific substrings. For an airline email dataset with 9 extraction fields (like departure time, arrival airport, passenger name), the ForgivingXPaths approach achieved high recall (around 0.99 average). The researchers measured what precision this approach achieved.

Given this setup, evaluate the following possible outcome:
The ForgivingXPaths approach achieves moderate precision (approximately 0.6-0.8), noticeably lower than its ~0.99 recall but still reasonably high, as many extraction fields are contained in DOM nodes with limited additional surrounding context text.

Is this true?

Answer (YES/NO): NO